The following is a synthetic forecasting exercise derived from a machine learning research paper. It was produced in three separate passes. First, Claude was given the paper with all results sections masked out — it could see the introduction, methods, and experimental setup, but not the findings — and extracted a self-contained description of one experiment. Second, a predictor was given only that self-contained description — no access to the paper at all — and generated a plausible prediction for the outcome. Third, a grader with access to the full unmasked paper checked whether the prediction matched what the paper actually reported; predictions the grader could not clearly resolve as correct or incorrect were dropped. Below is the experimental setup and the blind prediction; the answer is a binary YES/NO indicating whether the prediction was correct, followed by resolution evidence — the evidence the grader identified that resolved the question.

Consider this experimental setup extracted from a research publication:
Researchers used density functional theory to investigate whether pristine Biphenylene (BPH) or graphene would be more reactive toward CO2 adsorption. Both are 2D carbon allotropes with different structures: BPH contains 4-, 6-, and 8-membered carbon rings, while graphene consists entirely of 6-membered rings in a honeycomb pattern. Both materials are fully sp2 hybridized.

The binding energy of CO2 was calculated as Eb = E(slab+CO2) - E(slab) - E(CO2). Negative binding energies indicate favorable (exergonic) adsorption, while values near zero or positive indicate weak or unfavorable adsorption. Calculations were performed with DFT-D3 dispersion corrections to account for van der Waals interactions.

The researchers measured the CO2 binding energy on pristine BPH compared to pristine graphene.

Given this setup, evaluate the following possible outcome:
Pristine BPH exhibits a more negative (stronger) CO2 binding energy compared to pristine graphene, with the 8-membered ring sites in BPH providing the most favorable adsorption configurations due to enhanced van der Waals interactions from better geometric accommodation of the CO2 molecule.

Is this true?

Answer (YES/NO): NO